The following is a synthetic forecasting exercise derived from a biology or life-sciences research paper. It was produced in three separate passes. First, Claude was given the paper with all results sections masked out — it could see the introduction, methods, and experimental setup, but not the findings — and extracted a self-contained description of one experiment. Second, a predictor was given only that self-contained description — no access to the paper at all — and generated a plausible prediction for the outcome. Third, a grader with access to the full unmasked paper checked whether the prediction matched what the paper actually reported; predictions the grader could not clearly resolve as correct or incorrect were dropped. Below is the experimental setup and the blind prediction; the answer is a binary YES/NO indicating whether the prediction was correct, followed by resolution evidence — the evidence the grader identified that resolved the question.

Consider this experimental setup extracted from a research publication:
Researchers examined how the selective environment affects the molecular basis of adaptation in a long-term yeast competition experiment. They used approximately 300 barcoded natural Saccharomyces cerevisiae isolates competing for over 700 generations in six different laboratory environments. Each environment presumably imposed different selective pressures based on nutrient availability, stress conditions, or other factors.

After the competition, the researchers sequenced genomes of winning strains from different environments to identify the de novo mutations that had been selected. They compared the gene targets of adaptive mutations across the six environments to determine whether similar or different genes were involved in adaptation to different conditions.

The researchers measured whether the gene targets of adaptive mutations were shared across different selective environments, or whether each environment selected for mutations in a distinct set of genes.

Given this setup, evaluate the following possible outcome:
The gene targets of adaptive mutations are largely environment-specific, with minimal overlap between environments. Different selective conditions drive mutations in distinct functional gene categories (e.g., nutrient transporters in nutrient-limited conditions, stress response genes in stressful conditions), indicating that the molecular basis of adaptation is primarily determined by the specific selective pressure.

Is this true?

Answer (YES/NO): NO